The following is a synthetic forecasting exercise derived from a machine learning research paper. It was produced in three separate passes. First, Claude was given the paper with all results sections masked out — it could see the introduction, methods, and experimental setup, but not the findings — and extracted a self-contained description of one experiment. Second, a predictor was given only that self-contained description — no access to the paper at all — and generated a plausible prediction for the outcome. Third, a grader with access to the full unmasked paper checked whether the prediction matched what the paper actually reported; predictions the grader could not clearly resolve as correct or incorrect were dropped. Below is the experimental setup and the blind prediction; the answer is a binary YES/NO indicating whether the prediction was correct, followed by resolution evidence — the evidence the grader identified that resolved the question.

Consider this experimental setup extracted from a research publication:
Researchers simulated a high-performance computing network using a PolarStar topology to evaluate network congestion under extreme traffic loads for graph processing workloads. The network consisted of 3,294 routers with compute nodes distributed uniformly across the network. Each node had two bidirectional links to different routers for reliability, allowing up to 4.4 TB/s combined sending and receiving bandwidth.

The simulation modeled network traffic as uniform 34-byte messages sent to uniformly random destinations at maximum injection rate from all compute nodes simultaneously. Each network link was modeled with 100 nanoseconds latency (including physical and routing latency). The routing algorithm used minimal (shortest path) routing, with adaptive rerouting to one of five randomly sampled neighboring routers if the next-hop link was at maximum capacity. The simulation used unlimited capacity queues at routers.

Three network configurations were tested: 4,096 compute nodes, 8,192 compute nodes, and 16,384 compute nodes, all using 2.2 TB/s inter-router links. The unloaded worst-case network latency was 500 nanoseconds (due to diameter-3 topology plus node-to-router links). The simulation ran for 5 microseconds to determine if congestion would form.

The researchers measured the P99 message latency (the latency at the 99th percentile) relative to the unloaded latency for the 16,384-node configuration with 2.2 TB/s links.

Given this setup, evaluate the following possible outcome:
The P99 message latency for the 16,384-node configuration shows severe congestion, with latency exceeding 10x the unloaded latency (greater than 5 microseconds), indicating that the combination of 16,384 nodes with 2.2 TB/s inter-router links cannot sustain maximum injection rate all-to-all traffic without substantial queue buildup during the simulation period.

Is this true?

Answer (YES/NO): YES